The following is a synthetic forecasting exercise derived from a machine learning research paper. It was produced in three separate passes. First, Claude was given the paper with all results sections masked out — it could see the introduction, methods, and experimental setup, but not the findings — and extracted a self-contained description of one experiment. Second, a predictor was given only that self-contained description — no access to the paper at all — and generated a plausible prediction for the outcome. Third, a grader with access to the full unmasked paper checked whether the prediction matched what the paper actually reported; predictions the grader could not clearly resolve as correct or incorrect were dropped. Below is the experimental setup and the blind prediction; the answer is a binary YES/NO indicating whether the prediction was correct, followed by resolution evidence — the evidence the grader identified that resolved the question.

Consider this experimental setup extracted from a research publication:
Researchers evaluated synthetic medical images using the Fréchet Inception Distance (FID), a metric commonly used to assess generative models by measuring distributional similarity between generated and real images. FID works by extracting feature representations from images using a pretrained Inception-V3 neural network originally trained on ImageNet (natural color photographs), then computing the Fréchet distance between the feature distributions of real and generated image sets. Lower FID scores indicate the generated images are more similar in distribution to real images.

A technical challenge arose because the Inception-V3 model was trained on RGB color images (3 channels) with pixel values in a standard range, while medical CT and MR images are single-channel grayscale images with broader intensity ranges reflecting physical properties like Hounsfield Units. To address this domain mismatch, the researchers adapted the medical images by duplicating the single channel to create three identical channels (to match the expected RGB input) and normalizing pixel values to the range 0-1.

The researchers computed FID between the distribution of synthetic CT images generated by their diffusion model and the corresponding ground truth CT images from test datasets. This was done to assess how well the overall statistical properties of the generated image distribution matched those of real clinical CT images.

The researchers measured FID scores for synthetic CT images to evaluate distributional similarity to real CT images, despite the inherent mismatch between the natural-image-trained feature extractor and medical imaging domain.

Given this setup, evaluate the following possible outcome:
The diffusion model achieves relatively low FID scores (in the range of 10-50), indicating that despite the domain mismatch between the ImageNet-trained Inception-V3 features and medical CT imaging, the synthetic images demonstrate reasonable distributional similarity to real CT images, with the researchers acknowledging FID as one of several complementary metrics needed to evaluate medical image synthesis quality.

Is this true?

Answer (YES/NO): NO